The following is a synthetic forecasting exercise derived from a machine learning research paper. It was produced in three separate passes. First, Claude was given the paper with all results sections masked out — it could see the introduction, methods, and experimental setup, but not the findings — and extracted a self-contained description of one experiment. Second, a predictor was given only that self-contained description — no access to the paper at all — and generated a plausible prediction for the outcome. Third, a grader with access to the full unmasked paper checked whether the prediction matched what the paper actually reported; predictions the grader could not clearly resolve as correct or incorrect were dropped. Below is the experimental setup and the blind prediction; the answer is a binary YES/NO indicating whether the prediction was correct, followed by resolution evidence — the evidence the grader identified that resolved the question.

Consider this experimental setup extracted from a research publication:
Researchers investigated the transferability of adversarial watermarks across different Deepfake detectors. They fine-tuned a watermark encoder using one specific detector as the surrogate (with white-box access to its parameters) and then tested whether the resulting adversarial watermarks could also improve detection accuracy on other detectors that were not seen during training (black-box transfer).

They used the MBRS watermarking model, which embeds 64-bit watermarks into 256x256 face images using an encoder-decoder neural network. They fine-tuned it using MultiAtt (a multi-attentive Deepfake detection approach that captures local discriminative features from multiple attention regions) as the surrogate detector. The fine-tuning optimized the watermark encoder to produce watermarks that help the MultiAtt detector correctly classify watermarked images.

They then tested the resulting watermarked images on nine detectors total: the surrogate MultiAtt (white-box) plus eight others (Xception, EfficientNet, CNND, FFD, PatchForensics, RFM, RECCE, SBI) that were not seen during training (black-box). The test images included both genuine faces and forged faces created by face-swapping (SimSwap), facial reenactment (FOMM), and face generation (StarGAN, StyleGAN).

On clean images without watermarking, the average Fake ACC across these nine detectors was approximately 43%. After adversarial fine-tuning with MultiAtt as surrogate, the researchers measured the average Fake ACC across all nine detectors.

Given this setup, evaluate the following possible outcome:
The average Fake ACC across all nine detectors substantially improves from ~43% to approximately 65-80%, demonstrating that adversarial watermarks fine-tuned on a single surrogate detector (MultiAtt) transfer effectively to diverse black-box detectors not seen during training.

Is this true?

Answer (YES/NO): NO